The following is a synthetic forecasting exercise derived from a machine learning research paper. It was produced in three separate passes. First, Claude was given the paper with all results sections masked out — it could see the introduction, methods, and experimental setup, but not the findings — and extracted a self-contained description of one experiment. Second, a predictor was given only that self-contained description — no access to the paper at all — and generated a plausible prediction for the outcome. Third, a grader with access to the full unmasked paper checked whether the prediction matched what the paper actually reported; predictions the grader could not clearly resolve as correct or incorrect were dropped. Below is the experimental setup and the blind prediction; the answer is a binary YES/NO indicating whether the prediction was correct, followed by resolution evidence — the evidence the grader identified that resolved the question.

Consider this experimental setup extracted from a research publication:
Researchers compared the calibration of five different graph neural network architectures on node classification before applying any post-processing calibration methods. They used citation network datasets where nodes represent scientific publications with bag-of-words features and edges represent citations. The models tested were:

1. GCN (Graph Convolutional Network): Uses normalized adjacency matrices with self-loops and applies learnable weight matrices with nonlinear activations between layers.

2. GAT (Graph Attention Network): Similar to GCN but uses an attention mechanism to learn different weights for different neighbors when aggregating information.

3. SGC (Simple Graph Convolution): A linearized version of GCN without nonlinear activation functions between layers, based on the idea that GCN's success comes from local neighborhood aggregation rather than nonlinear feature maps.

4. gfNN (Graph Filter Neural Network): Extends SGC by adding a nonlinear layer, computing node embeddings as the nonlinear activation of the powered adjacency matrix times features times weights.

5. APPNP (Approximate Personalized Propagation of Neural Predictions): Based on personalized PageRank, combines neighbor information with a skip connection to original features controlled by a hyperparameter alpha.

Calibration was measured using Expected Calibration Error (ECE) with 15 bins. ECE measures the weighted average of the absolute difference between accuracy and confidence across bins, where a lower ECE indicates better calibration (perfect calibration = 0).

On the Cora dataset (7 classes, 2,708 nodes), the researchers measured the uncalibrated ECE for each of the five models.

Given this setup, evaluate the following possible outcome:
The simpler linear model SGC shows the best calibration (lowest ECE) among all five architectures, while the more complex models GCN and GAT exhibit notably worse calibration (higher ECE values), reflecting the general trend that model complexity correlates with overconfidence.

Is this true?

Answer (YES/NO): NO